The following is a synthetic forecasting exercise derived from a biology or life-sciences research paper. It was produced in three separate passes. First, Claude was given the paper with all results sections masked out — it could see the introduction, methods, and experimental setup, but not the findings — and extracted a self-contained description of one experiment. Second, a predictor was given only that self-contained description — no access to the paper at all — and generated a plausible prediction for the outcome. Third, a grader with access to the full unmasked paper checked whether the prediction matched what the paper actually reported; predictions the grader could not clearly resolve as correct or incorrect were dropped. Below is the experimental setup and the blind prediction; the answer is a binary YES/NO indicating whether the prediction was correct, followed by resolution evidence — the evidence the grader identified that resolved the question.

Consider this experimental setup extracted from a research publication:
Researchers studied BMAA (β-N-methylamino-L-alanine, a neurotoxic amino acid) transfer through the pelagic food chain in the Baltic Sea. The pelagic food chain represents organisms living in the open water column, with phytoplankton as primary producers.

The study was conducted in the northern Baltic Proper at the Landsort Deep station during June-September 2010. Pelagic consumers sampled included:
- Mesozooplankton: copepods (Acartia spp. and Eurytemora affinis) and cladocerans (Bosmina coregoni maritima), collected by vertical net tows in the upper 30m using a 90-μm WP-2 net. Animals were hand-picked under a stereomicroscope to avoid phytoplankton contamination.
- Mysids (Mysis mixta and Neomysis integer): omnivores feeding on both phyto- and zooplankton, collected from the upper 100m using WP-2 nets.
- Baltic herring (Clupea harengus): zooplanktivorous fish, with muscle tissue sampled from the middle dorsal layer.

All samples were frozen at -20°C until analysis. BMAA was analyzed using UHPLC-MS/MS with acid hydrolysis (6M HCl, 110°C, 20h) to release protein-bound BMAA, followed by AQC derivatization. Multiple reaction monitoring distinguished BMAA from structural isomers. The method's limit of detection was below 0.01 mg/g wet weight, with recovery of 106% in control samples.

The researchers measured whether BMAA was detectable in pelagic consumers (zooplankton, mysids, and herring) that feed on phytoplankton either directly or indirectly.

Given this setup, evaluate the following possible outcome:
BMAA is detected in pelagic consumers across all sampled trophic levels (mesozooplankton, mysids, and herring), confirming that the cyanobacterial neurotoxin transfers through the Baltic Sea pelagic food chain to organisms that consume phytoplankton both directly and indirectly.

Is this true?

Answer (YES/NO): NO